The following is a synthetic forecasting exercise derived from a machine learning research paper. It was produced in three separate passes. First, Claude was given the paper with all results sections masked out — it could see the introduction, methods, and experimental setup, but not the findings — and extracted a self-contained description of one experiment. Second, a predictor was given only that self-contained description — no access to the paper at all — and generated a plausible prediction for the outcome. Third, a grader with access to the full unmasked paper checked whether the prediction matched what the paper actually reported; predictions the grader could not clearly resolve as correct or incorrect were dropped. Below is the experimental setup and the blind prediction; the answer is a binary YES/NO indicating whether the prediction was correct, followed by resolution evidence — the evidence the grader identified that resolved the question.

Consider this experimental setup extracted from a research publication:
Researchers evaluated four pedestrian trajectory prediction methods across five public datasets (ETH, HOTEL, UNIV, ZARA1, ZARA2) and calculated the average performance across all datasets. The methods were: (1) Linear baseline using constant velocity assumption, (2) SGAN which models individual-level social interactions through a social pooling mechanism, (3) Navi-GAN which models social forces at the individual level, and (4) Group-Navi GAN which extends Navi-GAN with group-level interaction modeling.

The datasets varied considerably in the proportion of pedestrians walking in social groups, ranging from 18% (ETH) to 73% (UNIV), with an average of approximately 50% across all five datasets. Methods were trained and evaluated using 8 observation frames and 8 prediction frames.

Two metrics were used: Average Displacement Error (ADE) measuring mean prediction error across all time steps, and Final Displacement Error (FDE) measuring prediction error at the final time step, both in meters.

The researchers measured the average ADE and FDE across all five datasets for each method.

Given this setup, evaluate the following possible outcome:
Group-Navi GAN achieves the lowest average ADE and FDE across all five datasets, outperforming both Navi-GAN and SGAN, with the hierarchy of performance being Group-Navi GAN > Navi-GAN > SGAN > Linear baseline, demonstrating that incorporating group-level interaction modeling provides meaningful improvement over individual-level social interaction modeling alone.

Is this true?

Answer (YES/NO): NO